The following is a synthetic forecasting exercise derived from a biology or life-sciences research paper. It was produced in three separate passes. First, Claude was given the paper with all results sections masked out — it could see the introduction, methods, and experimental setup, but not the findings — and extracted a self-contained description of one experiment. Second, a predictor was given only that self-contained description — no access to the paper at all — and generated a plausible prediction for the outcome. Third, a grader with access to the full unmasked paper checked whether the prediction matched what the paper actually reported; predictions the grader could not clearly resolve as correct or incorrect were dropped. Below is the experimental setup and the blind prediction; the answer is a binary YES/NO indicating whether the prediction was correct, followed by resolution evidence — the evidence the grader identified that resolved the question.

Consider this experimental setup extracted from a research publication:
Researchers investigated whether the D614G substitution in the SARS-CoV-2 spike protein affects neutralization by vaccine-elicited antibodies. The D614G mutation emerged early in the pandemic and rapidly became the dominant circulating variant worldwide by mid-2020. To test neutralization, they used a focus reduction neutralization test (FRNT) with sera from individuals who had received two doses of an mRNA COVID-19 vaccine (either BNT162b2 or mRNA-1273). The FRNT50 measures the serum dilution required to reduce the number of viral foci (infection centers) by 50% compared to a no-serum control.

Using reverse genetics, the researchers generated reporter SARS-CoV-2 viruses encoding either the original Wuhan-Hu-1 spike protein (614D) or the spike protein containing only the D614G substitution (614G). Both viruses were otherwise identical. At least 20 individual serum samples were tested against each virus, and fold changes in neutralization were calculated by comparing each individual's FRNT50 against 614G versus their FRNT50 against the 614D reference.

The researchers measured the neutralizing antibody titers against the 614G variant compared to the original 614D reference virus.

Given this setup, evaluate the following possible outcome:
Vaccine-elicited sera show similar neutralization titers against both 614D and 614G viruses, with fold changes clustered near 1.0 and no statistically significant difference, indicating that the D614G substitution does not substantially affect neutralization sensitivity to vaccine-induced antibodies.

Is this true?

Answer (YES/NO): YES